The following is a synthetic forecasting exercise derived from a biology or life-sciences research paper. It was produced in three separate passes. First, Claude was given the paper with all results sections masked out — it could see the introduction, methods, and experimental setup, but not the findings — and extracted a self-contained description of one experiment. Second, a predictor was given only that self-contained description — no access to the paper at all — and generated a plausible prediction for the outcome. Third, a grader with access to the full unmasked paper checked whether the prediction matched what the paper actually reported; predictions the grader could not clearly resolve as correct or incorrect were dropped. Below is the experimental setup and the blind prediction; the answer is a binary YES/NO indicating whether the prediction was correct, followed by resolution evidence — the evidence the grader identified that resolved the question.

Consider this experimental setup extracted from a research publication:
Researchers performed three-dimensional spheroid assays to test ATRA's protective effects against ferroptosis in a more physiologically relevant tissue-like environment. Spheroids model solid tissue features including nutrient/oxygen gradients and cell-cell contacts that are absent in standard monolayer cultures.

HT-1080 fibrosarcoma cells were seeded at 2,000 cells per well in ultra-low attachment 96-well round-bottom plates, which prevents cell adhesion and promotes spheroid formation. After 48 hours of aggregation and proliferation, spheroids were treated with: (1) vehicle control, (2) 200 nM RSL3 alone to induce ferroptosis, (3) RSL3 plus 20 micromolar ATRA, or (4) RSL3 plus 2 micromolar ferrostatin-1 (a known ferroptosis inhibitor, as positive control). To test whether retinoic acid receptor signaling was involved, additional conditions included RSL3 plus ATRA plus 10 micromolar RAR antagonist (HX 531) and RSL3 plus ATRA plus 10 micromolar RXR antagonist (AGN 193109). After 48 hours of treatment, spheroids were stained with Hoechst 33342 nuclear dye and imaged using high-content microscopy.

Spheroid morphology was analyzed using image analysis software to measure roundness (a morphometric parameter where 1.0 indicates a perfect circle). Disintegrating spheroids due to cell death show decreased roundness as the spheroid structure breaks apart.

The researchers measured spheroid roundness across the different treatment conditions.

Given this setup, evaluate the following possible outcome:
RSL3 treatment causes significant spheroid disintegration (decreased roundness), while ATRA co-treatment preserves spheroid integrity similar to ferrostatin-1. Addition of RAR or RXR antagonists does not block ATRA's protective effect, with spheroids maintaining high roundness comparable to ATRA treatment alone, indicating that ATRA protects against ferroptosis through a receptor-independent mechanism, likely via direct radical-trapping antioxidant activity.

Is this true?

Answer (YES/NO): NO